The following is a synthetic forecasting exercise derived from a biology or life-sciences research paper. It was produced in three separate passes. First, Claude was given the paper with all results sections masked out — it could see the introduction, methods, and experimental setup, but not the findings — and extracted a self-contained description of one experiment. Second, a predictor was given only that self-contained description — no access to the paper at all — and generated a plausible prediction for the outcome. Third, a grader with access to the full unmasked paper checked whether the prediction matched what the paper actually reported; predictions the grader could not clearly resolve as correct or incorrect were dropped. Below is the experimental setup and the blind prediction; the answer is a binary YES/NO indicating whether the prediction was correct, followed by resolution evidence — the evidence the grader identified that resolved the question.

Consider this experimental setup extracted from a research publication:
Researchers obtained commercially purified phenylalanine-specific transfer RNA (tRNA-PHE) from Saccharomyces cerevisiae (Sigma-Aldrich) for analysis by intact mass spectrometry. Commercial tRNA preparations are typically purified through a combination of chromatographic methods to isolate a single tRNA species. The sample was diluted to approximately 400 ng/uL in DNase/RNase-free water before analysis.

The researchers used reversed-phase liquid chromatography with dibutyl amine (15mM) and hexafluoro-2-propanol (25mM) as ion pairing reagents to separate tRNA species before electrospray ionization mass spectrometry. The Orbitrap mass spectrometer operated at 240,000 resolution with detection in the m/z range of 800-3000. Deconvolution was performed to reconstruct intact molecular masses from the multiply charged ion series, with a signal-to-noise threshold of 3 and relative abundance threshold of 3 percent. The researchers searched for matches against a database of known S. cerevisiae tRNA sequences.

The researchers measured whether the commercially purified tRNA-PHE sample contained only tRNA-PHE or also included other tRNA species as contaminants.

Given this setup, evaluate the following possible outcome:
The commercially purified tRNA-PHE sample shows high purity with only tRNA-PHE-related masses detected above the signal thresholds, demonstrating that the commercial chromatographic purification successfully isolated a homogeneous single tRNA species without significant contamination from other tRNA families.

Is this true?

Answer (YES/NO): NO